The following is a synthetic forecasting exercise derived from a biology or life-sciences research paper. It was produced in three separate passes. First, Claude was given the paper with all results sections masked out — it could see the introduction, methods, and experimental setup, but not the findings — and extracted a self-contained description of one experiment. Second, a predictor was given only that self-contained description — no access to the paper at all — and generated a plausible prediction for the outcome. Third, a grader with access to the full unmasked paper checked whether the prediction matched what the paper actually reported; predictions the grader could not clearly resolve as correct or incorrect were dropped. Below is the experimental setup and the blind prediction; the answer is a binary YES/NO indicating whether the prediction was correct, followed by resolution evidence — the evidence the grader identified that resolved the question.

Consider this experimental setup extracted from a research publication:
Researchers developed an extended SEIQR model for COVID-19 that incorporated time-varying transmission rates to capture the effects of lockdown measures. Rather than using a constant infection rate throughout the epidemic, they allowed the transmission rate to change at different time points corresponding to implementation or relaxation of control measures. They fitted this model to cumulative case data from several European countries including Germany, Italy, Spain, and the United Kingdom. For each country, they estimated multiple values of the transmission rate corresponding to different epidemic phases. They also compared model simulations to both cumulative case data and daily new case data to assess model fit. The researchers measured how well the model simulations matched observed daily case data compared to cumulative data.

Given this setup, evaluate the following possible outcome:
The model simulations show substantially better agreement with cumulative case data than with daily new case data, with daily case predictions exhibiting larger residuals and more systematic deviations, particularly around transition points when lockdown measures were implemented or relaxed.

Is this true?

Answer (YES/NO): NO